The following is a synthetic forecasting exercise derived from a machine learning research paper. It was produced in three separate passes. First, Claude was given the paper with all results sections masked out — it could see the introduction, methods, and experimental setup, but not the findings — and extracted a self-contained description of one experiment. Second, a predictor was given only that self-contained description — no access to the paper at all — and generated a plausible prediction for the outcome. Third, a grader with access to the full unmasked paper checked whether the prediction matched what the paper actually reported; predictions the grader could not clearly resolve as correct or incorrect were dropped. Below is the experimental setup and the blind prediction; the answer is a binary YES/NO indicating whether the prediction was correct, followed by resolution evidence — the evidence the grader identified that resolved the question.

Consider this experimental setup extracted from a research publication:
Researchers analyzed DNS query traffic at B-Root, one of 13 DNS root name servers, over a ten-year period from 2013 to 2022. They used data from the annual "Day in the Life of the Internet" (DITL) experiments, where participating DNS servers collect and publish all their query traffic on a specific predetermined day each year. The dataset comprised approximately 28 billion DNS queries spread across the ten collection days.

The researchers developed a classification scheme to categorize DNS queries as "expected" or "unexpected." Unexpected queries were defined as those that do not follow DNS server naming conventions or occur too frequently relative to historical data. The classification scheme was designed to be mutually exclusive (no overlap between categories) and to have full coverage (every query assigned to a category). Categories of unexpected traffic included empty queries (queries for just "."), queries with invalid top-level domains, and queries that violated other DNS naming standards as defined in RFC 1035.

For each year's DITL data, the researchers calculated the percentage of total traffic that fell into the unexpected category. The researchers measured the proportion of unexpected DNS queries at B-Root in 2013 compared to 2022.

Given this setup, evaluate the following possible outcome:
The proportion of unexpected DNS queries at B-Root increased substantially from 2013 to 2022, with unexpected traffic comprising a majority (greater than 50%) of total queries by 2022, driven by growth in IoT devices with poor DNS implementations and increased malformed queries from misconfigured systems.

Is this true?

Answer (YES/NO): NO